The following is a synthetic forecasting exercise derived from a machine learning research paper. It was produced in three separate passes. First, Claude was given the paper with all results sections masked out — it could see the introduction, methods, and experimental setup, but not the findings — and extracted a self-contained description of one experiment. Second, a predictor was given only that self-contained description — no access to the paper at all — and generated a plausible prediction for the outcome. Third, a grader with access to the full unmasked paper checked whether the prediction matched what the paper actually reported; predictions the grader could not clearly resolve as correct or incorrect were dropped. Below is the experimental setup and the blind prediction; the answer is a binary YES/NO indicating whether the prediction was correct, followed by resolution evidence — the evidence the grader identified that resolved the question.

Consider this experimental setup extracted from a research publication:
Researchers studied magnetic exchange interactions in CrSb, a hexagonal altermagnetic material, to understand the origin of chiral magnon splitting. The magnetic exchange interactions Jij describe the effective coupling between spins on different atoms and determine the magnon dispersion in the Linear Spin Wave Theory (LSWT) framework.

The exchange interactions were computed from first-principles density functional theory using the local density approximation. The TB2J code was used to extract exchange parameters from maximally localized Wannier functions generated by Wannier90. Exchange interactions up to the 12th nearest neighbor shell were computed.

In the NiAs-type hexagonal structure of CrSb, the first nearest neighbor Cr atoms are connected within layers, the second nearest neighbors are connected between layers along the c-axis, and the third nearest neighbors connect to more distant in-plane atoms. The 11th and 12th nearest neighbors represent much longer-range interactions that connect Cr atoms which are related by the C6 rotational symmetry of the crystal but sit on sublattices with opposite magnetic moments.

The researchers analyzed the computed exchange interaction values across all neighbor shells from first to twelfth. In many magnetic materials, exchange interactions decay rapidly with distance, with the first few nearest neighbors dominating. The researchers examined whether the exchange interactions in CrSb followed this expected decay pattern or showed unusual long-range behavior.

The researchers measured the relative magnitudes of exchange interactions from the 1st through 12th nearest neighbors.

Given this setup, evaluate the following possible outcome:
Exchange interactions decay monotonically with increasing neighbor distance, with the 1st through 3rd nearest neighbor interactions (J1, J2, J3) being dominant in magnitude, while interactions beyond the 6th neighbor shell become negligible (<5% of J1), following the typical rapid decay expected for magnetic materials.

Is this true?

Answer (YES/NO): NO